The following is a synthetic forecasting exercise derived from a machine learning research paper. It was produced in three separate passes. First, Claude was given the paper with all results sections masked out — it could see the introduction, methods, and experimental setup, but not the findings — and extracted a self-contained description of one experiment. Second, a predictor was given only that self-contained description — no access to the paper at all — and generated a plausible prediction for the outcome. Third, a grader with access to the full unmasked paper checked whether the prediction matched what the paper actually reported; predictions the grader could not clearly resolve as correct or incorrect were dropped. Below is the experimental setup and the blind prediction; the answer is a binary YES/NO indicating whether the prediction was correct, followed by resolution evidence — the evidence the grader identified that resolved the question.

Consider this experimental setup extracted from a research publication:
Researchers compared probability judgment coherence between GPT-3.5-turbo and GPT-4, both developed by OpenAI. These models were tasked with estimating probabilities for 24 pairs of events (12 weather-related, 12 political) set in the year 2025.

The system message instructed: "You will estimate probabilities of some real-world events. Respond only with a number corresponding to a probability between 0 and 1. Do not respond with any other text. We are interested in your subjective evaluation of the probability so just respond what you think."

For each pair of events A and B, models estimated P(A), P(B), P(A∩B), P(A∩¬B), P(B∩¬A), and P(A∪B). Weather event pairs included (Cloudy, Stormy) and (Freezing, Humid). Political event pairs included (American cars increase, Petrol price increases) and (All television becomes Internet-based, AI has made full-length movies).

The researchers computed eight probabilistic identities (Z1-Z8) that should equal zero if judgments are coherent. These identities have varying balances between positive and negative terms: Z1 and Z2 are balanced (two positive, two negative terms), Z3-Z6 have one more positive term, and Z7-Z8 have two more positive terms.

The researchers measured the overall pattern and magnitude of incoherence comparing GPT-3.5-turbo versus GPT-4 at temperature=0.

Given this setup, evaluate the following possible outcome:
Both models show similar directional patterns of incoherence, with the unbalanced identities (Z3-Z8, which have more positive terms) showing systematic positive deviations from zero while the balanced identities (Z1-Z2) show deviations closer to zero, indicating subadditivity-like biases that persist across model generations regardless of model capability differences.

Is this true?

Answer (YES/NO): YES